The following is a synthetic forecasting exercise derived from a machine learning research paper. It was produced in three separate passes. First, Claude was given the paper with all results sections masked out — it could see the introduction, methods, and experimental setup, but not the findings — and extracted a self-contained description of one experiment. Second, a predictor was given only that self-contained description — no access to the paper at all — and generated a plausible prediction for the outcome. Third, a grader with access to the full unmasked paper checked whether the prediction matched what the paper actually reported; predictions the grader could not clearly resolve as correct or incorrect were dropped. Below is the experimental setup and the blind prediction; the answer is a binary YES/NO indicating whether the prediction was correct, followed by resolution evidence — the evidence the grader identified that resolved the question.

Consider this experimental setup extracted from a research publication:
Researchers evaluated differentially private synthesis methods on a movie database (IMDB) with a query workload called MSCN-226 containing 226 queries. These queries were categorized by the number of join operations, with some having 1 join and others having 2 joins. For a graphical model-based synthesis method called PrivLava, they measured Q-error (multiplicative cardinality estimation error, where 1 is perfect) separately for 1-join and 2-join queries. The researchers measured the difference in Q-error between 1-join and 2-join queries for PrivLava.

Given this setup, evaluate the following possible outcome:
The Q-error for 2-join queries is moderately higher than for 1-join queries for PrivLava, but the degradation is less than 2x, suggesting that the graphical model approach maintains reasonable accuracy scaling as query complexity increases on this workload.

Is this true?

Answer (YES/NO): YES